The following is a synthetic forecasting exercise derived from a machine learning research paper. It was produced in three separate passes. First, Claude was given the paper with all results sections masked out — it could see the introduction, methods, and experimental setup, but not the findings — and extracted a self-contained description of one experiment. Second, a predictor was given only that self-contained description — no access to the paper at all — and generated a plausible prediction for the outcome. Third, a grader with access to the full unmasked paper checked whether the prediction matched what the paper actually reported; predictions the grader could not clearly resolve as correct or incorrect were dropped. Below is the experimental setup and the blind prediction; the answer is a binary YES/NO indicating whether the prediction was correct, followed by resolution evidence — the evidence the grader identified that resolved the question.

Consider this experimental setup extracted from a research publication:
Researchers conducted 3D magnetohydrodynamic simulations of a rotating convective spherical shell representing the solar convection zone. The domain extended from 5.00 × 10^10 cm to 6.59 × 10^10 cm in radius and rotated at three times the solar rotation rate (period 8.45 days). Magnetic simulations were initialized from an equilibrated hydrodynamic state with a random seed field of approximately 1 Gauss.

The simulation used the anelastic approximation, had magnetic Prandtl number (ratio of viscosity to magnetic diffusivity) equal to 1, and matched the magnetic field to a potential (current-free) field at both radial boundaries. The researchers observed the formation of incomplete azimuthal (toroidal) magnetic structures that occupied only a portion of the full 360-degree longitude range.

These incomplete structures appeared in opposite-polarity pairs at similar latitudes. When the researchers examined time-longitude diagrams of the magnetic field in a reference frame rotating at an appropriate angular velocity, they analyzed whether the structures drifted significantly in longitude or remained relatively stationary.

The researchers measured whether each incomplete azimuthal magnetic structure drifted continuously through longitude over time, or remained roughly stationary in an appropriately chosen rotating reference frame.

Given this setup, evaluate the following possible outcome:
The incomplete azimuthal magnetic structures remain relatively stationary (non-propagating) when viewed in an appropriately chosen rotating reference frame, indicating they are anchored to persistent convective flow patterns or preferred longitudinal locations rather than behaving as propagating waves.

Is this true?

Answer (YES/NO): YES